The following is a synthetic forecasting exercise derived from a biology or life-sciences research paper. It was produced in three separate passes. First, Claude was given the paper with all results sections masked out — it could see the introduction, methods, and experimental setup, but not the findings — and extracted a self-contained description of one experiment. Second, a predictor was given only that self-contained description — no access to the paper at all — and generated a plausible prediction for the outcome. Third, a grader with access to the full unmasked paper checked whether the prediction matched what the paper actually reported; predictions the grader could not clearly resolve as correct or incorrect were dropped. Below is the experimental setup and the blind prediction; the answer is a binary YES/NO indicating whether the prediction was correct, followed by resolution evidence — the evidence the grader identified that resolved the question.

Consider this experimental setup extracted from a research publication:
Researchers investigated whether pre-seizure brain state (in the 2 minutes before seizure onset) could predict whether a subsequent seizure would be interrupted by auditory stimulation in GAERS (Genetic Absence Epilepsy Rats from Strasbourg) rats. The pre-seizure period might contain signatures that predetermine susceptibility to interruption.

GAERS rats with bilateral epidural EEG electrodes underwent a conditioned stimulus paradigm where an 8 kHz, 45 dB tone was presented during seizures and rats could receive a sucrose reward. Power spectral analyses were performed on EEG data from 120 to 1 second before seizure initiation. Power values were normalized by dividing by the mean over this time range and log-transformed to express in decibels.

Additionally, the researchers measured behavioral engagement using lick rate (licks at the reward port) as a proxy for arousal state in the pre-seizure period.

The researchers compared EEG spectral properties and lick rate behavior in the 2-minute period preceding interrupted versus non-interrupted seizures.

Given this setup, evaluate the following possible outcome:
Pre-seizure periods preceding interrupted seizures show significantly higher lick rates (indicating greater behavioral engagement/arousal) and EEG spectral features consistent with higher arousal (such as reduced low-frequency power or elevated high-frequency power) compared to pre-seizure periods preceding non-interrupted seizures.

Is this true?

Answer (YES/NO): NO